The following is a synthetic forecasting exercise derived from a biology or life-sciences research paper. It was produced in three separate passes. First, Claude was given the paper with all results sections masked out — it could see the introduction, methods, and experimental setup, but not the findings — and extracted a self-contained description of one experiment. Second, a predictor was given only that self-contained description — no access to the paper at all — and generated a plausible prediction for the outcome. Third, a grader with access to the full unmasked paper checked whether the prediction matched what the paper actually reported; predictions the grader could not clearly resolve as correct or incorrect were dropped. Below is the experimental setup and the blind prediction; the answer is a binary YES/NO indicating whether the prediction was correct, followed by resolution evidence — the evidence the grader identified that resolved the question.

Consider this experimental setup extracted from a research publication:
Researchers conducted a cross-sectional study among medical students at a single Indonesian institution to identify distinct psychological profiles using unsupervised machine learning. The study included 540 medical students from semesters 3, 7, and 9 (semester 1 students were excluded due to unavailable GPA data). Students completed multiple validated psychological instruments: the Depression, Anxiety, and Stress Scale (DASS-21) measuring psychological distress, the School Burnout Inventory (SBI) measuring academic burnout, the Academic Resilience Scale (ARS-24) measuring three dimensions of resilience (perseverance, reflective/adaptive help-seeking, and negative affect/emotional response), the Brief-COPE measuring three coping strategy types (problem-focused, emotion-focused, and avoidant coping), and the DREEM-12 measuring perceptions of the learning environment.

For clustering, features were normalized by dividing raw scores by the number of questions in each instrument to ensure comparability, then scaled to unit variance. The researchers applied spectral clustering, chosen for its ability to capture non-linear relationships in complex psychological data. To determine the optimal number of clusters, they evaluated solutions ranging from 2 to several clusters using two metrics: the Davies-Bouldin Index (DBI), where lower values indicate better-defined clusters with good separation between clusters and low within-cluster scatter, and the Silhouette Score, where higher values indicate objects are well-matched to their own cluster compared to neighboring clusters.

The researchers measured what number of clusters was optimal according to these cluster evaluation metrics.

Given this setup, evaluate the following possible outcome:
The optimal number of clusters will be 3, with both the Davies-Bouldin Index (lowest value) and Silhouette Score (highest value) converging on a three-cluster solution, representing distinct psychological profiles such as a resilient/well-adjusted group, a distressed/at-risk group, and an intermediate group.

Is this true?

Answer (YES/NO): NO